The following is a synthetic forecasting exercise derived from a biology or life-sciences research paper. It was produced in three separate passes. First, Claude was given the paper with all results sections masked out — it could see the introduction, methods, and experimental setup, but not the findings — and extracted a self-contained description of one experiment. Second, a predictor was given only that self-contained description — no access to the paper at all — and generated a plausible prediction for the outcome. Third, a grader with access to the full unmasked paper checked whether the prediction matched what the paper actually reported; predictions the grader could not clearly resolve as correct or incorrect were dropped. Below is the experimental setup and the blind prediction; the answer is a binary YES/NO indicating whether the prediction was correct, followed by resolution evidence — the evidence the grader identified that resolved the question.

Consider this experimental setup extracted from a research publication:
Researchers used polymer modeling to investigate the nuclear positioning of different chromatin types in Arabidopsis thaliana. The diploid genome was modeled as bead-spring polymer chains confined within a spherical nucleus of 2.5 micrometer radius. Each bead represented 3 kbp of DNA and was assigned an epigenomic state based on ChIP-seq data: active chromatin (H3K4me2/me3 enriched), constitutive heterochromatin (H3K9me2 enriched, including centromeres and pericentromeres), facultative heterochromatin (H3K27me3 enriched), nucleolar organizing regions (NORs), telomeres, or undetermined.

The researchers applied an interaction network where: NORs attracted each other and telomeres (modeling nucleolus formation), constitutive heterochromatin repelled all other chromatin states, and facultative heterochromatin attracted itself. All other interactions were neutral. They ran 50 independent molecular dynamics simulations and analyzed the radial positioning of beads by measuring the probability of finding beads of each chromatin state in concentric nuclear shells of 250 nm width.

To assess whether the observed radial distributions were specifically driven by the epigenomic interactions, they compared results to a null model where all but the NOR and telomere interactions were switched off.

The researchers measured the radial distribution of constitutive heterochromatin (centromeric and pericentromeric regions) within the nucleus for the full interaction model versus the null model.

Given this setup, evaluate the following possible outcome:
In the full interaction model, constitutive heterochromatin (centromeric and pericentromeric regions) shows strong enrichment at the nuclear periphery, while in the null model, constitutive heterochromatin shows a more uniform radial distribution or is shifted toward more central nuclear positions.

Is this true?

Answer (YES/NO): YES